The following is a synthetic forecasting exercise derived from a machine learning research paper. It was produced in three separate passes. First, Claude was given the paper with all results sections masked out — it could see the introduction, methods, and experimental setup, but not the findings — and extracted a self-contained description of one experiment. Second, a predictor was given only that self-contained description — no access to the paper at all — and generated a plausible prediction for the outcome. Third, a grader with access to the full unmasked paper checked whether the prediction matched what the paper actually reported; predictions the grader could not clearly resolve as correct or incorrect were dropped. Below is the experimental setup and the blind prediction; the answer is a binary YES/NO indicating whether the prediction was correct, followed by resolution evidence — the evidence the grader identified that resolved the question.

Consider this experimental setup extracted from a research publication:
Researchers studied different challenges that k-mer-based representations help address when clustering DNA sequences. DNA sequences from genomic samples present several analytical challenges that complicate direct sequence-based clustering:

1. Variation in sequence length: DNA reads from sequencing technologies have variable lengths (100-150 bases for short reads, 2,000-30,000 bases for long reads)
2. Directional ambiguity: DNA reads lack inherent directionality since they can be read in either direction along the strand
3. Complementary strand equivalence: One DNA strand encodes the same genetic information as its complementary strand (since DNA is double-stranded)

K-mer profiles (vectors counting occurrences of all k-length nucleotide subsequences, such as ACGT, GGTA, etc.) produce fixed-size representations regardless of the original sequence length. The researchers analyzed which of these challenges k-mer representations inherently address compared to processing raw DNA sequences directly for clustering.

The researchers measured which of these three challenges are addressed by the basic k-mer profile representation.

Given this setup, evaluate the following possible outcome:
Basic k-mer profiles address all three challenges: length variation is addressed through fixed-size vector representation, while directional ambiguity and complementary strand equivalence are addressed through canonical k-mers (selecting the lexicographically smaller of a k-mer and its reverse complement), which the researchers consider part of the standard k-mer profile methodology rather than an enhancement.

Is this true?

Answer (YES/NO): NO